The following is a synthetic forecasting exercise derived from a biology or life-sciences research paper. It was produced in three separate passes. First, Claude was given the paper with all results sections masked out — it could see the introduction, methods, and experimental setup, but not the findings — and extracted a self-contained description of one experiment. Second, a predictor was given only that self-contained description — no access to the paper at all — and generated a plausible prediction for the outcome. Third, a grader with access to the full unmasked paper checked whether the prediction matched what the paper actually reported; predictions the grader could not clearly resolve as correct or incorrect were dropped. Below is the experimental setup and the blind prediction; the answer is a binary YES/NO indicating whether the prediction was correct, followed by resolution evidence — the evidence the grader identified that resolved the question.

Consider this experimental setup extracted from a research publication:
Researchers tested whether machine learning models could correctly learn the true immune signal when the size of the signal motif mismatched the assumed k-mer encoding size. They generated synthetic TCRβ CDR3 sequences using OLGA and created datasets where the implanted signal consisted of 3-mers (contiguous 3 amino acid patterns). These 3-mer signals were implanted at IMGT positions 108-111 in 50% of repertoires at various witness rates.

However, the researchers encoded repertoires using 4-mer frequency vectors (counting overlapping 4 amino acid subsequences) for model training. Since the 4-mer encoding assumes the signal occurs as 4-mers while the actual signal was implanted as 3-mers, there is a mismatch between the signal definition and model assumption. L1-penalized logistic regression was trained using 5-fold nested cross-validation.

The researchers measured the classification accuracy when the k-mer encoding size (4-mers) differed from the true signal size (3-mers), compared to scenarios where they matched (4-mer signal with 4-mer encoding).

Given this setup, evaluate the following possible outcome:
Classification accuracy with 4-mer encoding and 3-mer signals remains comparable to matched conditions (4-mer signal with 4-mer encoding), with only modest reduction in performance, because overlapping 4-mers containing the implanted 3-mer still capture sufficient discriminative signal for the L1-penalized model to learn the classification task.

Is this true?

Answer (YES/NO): NO